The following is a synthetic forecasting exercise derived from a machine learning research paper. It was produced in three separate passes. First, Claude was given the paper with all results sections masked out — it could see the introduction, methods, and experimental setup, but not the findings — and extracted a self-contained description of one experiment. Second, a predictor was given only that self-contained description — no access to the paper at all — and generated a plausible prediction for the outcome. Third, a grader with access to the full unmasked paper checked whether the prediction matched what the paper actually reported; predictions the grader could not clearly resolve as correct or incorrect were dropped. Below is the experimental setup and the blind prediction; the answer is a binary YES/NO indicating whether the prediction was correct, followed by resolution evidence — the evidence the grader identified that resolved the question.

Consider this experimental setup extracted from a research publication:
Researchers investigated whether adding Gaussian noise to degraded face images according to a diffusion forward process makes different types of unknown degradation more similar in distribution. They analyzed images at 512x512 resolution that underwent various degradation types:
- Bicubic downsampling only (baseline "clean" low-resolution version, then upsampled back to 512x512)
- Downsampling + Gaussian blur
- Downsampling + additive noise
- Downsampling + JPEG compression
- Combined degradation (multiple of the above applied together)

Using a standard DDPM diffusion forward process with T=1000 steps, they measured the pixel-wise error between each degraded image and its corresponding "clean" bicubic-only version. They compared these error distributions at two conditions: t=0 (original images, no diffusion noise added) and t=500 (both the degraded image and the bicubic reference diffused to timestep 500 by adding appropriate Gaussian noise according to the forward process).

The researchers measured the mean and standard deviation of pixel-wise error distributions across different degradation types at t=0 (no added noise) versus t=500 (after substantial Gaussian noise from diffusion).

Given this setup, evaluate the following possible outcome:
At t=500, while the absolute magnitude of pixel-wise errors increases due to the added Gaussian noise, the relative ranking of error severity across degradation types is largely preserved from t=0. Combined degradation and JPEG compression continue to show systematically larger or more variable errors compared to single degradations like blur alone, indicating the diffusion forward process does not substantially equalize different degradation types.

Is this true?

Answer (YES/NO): NO